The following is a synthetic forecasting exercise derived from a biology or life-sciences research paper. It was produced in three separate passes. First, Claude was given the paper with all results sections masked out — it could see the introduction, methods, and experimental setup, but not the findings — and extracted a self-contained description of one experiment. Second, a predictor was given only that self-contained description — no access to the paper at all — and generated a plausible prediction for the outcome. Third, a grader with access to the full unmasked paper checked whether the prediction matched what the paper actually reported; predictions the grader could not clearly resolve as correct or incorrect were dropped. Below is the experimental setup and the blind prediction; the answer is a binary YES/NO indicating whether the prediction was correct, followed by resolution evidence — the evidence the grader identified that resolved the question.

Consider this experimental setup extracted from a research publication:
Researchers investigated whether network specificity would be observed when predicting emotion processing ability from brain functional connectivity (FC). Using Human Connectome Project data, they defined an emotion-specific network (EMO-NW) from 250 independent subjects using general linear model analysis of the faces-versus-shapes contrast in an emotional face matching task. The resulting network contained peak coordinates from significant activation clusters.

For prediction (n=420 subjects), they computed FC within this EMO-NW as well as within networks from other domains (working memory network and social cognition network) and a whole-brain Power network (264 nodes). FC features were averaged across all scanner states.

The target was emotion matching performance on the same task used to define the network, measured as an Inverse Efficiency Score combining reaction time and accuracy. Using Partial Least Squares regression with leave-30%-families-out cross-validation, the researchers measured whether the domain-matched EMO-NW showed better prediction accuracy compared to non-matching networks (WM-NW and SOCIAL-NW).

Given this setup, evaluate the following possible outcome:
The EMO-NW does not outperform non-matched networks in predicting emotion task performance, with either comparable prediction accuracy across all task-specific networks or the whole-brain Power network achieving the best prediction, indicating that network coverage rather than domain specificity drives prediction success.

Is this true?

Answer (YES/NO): YES